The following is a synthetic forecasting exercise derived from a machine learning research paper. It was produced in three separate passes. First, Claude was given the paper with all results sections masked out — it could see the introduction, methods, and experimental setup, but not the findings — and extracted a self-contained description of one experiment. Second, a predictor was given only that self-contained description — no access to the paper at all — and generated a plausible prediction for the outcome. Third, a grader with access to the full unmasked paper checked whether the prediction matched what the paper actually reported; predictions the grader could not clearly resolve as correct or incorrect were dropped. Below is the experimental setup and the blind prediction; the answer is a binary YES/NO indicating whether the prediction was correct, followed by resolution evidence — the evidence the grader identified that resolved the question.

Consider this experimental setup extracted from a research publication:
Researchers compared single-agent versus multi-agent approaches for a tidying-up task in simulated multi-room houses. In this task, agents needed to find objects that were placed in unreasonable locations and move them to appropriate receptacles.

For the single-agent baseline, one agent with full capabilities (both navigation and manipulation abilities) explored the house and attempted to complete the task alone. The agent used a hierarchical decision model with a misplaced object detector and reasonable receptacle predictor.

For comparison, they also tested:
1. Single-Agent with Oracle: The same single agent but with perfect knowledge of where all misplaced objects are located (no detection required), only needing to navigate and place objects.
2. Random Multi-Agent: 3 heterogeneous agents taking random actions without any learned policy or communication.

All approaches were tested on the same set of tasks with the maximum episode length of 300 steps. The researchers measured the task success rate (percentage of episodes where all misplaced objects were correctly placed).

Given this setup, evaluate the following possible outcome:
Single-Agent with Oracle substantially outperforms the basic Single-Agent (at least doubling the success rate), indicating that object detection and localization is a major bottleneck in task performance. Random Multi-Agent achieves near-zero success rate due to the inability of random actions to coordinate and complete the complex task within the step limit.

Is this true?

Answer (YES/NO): YES